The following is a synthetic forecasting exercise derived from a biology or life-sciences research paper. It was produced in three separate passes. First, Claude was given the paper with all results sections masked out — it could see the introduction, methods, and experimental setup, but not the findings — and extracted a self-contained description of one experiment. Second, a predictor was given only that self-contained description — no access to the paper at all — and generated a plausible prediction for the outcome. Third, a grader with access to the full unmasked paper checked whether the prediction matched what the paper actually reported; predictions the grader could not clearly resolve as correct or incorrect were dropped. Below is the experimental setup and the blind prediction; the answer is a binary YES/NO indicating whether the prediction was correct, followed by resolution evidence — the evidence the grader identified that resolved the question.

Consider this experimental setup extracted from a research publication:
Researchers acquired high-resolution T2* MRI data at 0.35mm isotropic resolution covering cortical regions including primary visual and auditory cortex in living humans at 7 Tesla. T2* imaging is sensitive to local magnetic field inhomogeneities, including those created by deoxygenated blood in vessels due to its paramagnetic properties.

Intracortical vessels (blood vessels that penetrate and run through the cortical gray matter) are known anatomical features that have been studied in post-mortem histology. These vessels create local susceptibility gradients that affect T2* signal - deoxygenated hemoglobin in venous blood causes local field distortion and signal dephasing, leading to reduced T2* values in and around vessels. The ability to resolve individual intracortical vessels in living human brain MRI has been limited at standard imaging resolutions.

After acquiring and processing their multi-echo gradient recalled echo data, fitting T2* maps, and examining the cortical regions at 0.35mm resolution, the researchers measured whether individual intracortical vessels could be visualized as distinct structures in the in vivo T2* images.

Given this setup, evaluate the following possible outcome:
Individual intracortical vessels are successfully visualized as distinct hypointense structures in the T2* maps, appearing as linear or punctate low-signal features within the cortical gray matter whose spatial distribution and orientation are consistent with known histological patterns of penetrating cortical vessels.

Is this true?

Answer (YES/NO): YES